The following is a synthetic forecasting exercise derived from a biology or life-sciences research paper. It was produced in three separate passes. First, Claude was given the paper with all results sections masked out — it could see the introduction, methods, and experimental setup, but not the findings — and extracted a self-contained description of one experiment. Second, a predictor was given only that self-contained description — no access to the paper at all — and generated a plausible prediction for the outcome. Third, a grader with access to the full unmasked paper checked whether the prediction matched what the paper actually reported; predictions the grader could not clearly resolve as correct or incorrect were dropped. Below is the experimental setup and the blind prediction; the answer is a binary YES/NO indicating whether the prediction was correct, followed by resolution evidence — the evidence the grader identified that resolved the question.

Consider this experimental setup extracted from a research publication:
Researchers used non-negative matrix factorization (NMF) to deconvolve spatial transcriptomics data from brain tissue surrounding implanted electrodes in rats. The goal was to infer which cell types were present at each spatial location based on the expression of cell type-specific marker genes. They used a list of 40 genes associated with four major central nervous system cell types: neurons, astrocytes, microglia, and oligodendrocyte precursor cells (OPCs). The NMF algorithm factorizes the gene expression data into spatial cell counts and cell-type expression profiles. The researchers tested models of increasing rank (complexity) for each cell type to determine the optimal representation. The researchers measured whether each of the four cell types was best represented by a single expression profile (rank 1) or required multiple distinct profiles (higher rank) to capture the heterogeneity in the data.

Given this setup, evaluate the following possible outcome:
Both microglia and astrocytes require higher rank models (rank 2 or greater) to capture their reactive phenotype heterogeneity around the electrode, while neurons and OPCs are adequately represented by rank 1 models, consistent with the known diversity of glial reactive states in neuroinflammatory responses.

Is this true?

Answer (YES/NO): NO